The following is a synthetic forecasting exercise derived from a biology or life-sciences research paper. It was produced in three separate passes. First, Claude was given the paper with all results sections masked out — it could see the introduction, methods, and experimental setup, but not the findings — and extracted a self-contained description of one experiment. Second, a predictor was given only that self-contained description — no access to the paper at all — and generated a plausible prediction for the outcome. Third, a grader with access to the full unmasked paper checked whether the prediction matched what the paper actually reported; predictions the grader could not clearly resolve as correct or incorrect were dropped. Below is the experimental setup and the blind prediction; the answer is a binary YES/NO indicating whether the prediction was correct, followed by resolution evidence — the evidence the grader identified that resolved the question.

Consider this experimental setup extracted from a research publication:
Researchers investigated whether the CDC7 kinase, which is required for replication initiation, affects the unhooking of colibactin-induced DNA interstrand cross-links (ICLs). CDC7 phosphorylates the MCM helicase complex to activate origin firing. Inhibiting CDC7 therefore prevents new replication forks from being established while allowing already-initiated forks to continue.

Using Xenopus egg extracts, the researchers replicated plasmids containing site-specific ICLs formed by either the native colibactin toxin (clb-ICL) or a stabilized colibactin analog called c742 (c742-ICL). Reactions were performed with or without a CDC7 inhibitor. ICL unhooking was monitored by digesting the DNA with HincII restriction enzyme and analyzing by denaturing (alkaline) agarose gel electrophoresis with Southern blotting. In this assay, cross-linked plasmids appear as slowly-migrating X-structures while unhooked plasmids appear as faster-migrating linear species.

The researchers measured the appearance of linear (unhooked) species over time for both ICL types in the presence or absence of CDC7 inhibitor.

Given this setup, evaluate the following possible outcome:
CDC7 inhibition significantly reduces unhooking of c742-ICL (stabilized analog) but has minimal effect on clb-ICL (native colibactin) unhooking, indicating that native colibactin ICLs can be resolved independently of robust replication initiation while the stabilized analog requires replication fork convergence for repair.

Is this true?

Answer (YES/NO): NO